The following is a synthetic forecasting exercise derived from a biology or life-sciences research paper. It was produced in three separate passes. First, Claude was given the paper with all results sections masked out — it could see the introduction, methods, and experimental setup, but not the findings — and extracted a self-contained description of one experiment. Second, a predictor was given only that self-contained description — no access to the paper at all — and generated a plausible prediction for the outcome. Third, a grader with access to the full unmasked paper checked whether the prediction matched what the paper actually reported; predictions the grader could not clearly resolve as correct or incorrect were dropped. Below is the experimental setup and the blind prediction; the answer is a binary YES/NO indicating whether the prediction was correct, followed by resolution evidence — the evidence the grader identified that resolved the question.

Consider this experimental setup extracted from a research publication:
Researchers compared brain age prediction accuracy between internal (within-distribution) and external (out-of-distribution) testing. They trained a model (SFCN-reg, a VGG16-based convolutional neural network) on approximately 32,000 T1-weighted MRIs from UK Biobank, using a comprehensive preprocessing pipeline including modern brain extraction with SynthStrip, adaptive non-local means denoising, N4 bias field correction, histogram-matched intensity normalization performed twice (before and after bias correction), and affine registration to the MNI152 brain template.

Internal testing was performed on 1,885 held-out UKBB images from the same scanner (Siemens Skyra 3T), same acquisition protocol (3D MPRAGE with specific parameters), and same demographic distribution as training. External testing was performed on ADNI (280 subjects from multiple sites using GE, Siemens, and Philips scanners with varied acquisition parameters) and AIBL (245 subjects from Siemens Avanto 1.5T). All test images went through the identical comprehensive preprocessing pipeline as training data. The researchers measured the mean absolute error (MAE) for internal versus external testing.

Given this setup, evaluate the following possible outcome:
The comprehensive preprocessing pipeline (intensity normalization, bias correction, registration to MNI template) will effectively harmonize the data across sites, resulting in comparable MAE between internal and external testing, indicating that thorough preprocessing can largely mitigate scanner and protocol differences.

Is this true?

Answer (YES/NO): NO